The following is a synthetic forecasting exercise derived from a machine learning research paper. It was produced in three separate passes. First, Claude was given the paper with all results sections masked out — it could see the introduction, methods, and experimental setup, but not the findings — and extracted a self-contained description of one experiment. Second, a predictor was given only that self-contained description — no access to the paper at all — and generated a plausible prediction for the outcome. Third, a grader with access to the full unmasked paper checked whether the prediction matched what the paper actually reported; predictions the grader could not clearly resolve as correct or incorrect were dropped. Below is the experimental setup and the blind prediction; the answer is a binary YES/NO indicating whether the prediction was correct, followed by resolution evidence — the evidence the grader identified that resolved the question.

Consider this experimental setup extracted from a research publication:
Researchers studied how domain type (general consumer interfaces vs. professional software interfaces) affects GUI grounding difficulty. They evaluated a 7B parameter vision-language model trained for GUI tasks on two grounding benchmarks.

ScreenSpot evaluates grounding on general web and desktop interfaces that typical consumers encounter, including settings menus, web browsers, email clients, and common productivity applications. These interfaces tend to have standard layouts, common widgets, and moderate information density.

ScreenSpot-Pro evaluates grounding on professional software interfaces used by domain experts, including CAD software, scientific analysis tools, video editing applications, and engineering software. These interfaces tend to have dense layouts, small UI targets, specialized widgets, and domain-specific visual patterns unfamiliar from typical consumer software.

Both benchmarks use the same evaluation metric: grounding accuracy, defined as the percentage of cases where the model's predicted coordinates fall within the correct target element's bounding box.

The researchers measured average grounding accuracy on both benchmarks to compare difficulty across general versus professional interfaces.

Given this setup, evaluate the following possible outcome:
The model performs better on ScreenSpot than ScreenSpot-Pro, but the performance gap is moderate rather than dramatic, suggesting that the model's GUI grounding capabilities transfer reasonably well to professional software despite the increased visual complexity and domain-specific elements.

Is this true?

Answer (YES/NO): NO